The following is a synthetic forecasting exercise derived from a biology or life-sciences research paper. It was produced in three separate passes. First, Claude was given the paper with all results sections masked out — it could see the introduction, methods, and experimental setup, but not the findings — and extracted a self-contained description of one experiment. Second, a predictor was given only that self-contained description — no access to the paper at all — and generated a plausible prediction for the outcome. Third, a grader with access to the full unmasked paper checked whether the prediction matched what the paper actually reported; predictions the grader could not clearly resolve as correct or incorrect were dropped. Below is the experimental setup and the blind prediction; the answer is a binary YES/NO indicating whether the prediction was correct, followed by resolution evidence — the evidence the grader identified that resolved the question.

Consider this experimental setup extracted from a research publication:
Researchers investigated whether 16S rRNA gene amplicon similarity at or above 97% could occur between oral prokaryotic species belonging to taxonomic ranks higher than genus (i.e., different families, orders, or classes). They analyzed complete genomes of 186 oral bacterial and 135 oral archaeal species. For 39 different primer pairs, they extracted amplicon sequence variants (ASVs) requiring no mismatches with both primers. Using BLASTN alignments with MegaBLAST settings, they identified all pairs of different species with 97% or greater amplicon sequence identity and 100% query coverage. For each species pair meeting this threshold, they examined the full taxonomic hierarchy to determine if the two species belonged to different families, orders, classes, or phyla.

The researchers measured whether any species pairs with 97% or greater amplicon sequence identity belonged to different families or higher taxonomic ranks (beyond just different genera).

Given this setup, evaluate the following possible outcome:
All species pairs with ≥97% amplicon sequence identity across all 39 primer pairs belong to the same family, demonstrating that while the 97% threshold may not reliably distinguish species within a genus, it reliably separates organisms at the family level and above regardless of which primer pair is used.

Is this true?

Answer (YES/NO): NO